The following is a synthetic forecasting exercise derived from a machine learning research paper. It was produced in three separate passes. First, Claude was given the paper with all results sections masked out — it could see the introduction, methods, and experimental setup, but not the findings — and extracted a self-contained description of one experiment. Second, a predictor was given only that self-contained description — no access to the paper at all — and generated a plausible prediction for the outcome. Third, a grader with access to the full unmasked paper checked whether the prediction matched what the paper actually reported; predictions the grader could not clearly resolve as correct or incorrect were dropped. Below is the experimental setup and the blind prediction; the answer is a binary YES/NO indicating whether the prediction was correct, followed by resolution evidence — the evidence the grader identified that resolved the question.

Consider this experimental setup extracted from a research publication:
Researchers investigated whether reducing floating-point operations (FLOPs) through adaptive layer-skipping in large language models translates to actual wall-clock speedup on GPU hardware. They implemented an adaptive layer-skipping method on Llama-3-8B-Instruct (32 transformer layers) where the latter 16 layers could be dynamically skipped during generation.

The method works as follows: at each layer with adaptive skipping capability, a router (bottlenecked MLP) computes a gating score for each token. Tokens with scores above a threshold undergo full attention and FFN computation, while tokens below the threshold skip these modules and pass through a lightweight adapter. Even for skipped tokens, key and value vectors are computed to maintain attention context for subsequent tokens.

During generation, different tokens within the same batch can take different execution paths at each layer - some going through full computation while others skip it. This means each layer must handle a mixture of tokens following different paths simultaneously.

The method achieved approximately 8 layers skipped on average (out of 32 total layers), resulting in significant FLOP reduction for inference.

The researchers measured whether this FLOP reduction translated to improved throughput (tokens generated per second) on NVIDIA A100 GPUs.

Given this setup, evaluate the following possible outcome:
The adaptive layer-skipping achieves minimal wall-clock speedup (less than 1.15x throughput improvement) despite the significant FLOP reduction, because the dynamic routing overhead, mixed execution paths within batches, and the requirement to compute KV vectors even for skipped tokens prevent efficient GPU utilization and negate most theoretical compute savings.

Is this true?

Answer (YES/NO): NO